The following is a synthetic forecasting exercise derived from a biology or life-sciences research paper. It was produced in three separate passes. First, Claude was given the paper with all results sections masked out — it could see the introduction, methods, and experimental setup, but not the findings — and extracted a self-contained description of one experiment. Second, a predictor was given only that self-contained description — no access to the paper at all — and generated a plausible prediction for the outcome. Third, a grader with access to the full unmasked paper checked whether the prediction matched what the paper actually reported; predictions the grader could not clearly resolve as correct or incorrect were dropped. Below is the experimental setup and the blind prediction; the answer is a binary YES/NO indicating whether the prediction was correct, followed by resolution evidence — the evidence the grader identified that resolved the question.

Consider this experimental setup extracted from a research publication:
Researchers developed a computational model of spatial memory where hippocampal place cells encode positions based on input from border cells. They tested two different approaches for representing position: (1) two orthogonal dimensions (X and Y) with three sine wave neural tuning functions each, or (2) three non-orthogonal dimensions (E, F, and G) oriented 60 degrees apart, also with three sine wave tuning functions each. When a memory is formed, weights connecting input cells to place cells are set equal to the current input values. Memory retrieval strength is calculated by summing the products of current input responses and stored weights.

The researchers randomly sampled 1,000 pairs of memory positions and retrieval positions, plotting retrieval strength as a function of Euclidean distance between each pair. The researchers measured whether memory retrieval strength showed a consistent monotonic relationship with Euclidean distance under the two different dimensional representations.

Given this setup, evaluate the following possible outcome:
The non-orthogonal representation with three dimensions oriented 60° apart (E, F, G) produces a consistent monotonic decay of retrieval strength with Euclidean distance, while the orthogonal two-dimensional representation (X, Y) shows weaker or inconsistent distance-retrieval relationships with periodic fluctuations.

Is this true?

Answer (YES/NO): YES